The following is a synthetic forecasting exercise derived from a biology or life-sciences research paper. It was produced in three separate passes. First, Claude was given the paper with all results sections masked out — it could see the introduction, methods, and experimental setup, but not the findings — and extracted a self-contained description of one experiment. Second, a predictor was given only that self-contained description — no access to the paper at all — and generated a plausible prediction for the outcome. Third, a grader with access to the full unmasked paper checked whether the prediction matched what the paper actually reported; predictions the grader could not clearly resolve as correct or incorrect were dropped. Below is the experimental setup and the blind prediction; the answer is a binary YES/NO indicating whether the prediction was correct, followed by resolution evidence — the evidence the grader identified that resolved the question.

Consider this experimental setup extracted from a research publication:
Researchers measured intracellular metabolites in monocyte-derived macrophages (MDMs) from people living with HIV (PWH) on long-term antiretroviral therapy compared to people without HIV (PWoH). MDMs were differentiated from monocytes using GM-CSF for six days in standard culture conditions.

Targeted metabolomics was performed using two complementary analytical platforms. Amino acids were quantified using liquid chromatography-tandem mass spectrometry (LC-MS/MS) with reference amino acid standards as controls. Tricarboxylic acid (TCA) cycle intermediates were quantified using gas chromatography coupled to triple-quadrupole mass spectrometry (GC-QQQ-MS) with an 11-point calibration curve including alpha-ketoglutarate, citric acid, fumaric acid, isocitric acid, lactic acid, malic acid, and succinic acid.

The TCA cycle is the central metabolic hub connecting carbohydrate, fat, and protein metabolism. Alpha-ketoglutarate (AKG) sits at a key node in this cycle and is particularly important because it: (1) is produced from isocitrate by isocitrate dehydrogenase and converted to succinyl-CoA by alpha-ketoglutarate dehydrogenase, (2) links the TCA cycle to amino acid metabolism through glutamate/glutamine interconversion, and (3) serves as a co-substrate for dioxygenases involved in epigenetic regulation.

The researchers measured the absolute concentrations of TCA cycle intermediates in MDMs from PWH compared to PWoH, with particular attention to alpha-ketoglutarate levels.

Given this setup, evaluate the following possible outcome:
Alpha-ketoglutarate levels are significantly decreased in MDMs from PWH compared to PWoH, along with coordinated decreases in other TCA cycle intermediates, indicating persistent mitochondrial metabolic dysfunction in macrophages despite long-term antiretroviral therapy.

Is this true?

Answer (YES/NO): NO